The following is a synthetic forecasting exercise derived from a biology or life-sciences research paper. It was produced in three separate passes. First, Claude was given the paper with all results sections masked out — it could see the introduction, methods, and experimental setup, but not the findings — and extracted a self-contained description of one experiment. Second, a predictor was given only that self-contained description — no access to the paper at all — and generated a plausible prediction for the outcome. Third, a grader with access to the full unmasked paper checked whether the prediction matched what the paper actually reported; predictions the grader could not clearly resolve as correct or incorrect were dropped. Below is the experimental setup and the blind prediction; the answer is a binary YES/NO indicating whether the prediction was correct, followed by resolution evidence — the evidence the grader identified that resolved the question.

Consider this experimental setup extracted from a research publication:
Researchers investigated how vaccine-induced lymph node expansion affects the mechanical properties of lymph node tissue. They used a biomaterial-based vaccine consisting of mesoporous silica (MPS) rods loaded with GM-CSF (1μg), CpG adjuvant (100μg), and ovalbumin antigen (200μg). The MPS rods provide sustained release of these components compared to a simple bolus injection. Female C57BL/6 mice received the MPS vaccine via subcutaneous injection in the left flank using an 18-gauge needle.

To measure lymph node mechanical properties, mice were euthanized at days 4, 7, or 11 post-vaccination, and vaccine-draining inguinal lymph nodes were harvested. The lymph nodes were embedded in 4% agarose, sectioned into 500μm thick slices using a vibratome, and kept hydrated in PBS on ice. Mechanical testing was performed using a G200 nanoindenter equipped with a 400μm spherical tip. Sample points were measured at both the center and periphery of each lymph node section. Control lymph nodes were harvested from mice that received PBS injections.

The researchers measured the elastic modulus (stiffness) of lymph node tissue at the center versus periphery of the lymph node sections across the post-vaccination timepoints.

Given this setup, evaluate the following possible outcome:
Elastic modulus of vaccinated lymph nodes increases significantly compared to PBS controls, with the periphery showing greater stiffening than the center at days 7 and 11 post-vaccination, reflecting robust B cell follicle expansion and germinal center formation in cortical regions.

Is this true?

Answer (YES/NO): NO